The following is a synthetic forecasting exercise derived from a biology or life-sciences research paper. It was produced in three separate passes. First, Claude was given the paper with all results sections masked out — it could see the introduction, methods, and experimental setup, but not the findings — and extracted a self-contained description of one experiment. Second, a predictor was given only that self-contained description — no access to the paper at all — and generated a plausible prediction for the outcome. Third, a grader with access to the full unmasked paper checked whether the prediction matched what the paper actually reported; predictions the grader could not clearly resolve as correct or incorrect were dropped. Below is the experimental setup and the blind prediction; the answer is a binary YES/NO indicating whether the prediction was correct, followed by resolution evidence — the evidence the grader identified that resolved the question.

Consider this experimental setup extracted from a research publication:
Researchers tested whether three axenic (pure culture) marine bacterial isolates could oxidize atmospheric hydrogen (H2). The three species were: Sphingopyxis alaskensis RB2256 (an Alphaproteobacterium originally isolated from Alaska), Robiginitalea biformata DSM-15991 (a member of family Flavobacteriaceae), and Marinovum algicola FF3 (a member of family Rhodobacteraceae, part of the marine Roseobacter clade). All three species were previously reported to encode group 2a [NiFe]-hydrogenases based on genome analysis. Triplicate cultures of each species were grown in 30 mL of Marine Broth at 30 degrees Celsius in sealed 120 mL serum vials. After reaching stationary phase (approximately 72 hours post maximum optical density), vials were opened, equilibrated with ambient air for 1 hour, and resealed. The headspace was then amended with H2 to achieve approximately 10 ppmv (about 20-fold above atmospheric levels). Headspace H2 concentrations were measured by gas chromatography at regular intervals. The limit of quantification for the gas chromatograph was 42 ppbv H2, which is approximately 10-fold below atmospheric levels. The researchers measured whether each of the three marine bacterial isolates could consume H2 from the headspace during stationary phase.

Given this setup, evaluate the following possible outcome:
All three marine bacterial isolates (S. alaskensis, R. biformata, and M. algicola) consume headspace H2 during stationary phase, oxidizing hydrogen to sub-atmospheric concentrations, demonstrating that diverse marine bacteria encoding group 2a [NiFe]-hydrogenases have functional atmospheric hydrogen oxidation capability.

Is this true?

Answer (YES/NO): NO